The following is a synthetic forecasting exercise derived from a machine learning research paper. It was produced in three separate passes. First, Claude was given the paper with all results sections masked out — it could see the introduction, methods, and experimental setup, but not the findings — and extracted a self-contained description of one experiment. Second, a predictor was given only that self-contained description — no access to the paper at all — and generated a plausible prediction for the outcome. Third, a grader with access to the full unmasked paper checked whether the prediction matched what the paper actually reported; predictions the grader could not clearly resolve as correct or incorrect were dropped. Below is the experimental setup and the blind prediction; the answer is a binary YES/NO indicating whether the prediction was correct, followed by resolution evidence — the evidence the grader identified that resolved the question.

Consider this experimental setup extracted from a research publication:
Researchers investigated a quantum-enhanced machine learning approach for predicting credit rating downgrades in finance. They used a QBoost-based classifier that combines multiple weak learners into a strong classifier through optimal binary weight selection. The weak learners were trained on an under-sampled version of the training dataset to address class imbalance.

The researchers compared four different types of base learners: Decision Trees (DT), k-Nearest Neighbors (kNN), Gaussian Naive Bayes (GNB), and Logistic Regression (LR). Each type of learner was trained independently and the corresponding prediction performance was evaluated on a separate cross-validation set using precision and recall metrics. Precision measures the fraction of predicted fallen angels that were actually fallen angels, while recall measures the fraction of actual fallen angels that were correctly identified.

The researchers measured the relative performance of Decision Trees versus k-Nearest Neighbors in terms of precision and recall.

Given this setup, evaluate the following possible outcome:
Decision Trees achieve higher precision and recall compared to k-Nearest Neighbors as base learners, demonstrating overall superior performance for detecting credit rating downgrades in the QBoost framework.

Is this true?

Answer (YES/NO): NO